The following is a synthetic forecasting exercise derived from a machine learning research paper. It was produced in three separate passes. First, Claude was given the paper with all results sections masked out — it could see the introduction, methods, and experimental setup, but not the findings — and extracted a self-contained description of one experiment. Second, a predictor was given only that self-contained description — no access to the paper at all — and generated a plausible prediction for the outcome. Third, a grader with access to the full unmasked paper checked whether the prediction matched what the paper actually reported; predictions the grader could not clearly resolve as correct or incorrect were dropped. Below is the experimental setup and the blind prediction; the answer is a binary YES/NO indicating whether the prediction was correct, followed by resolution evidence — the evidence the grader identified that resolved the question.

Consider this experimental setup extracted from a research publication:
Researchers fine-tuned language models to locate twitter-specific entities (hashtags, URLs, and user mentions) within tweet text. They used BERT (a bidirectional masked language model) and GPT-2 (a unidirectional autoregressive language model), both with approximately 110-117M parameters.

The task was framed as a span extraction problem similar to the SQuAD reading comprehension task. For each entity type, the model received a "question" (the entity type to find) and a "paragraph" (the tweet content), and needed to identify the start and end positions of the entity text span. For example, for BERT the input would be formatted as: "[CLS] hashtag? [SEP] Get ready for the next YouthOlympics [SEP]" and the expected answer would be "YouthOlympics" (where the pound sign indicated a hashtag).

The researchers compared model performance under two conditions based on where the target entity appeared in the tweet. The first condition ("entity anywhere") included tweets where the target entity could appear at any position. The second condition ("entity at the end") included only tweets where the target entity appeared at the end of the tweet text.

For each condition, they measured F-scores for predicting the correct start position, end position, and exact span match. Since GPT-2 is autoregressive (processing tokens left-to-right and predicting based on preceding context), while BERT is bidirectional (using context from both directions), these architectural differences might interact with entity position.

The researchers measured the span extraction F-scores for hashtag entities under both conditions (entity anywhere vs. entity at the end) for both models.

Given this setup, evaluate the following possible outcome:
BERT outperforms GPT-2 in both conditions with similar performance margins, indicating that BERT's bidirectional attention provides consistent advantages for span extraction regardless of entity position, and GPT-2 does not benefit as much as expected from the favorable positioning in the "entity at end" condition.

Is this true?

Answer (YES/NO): NO